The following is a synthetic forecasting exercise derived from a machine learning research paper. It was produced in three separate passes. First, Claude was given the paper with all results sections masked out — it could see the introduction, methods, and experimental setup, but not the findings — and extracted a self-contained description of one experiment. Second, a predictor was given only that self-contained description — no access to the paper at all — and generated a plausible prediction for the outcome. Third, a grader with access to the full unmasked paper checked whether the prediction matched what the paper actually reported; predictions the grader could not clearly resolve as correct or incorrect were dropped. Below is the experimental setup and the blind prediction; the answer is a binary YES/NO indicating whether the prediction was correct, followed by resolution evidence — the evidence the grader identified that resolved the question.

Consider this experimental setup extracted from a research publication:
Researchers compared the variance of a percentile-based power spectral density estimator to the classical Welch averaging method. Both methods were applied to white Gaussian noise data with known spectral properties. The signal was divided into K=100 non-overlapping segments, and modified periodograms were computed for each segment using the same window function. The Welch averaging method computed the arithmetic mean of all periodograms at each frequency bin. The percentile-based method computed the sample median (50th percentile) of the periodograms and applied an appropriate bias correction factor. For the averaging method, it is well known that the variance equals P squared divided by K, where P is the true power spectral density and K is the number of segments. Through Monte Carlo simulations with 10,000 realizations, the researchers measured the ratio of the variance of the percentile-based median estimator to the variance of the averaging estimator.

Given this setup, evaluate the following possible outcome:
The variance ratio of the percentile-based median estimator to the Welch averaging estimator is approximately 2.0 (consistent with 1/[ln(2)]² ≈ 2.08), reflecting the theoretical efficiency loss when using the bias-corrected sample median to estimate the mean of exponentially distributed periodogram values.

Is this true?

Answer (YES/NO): YES